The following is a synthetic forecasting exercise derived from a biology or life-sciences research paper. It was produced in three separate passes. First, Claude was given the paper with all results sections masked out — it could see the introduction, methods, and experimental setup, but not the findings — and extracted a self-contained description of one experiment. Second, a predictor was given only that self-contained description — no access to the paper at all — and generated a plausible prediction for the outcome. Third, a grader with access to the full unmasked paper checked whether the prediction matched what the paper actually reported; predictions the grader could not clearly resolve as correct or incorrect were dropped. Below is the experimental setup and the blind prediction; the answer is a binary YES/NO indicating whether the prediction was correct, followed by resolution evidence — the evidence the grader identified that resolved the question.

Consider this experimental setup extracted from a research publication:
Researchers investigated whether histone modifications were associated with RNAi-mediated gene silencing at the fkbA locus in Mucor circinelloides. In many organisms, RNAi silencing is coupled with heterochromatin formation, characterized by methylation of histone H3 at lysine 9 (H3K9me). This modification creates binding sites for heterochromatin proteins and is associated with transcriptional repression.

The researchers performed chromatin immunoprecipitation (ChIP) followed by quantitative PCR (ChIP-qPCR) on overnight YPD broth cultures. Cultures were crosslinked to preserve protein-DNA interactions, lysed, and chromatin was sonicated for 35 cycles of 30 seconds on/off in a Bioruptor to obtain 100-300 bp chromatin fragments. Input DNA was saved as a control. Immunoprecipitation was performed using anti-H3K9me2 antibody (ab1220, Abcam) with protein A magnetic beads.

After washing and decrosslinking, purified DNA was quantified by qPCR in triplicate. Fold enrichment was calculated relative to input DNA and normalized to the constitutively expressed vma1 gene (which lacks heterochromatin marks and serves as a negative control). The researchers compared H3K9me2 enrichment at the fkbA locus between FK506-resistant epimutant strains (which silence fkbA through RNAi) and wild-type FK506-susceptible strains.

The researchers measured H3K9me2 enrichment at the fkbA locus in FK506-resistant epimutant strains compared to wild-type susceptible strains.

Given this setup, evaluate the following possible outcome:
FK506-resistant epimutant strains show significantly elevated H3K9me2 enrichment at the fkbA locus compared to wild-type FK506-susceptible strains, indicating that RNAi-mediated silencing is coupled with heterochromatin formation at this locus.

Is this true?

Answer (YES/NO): NO